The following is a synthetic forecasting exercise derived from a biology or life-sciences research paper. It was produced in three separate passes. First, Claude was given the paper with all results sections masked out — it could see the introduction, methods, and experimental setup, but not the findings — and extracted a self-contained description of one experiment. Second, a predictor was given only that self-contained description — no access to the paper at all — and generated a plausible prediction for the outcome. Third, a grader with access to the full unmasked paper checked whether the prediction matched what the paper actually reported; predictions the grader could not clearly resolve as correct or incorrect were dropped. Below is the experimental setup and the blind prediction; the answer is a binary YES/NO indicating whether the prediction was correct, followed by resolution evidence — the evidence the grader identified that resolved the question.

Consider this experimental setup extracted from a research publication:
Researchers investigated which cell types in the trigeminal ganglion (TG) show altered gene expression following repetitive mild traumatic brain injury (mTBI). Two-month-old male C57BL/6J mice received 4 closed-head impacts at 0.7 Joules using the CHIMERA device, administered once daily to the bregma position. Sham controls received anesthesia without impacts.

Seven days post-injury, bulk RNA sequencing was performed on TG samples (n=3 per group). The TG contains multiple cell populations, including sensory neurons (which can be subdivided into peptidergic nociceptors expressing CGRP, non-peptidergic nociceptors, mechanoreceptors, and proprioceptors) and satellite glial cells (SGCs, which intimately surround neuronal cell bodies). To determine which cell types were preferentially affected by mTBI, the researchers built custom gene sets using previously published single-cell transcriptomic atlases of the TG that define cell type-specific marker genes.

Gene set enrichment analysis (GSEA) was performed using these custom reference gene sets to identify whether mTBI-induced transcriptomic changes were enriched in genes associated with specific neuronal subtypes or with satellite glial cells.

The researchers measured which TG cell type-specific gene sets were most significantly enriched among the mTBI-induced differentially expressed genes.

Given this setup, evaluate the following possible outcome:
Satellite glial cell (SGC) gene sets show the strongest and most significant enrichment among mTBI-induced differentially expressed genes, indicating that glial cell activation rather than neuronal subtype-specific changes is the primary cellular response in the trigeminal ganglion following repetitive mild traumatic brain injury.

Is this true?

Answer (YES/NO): NO